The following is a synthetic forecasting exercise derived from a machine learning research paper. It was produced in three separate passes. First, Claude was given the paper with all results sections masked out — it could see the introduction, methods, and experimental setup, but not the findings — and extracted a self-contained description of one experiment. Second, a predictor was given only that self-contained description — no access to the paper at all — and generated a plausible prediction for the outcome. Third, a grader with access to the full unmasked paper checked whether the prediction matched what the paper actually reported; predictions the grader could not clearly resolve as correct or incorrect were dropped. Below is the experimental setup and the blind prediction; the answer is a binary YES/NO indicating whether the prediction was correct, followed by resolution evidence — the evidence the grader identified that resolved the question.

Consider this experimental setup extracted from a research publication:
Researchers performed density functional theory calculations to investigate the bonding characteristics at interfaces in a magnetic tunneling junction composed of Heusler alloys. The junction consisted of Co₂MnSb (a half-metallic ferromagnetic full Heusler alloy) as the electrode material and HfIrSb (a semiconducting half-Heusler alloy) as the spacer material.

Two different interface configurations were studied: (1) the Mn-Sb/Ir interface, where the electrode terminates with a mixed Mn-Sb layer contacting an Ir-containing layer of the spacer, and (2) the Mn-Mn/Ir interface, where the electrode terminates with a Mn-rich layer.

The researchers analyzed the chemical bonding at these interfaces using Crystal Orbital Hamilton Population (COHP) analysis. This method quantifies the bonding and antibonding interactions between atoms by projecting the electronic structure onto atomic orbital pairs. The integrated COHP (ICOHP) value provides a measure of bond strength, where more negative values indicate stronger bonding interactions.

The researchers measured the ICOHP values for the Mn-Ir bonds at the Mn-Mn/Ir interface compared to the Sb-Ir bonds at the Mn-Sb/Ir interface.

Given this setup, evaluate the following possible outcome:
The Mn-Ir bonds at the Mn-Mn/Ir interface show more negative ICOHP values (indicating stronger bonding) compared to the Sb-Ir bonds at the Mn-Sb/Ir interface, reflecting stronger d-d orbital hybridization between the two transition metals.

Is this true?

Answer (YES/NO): NO